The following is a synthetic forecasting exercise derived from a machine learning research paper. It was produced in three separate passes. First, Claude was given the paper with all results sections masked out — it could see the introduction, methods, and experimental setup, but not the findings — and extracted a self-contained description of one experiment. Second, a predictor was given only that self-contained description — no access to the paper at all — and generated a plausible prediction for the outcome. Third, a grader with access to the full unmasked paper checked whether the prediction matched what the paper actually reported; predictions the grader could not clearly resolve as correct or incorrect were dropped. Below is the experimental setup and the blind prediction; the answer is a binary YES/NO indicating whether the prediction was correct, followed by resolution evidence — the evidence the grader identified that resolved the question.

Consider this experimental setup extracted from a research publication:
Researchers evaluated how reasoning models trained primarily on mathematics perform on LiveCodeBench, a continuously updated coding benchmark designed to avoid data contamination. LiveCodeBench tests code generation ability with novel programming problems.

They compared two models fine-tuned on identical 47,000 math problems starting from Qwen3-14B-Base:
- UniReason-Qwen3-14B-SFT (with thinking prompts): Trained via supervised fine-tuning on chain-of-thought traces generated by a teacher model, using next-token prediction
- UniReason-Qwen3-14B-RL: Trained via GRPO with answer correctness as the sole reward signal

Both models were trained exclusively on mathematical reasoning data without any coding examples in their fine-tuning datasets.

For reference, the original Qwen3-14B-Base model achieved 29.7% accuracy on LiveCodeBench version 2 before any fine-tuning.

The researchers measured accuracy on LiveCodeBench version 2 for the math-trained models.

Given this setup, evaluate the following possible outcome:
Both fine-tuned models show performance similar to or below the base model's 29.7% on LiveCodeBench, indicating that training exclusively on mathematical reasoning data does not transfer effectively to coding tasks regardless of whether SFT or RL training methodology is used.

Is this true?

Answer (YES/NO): NO